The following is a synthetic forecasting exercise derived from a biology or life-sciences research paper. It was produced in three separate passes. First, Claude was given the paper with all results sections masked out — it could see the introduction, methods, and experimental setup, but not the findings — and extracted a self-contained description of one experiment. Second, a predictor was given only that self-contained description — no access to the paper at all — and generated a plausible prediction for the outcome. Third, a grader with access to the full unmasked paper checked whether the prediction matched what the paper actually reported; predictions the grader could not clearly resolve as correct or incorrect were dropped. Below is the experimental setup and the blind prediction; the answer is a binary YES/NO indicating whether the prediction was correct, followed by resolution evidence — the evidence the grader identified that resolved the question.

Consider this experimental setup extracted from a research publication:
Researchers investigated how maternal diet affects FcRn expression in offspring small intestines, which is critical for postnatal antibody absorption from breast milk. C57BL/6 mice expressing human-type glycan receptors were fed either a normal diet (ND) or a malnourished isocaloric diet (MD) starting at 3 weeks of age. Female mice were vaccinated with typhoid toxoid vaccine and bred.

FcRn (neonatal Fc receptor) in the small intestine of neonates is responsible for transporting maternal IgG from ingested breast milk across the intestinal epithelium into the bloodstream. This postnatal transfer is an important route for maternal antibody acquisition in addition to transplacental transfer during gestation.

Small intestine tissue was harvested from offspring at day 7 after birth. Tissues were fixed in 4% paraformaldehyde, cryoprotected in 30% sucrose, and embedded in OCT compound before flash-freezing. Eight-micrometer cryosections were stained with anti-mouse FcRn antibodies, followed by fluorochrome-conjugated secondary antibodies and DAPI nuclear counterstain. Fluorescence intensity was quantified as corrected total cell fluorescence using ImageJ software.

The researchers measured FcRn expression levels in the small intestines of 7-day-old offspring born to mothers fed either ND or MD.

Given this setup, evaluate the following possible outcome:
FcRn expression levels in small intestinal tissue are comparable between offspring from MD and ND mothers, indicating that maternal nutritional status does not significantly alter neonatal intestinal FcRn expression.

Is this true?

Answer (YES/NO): YES